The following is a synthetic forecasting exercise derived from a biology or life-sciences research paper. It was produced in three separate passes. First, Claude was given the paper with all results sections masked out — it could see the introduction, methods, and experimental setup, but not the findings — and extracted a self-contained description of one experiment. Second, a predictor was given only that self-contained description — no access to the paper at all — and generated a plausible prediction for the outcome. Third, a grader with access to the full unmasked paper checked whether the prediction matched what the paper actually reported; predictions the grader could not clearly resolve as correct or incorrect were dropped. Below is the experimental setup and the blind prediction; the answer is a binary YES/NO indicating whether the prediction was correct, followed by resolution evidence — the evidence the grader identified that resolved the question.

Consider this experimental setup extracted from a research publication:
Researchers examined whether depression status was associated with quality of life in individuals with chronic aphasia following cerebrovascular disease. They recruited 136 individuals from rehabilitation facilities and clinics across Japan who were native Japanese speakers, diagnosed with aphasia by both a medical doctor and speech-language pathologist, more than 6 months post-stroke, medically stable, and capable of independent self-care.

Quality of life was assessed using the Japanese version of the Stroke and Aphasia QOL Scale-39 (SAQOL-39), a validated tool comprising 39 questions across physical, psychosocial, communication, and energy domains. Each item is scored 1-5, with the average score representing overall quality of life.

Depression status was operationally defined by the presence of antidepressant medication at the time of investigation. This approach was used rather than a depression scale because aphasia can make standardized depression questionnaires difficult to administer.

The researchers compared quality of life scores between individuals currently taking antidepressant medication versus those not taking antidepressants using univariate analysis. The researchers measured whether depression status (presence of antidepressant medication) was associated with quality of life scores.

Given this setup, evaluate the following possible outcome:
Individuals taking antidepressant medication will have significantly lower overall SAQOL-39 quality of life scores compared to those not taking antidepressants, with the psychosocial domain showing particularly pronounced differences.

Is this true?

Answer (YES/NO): NO